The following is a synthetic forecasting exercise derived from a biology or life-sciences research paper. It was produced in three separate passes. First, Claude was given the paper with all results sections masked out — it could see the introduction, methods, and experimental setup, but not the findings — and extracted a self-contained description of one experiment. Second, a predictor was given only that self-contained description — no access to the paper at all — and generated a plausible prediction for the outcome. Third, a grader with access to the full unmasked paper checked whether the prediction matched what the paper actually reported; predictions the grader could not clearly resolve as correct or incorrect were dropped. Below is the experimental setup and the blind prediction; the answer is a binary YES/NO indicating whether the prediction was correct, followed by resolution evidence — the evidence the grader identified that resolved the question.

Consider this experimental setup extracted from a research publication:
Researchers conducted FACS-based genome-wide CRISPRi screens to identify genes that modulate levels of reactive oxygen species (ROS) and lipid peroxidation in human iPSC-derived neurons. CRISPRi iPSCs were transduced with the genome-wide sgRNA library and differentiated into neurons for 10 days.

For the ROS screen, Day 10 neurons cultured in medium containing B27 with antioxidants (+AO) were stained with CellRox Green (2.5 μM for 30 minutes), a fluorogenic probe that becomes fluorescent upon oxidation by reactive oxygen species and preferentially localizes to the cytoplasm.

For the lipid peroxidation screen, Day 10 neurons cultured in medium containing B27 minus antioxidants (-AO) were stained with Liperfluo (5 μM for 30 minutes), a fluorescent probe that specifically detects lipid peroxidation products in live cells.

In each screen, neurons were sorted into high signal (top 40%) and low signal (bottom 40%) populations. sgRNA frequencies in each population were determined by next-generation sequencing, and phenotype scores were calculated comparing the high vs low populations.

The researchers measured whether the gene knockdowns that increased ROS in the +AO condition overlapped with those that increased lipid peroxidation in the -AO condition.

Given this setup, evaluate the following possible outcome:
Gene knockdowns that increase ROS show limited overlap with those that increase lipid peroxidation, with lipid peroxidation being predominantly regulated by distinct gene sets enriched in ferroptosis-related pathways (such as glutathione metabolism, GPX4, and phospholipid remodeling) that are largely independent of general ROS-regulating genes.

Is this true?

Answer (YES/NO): NO